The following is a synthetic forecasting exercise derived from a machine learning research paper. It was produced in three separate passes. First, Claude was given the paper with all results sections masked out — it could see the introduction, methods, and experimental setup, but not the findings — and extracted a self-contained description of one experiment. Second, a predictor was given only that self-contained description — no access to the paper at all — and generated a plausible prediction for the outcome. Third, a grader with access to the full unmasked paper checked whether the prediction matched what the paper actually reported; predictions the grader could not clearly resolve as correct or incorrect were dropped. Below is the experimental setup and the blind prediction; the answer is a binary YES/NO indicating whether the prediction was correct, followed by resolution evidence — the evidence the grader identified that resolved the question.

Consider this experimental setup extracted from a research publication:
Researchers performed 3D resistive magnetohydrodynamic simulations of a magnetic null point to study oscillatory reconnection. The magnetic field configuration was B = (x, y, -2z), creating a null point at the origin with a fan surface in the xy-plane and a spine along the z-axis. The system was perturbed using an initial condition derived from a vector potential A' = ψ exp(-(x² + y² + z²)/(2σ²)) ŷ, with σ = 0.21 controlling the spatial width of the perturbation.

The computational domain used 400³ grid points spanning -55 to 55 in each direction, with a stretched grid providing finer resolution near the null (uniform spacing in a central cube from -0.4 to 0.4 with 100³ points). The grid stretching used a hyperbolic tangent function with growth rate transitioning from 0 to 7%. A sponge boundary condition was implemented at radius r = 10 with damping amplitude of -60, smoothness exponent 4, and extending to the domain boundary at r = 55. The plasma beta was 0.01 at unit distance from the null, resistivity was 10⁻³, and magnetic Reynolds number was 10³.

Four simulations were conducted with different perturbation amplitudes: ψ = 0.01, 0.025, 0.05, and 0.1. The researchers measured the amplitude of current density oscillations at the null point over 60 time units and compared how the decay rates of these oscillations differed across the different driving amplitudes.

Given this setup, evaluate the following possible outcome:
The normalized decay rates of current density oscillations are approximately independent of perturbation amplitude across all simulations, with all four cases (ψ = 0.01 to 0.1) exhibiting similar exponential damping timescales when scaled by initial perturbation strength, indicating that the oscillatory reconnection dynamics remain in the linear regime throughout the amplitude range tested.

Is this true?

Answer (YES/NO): NO